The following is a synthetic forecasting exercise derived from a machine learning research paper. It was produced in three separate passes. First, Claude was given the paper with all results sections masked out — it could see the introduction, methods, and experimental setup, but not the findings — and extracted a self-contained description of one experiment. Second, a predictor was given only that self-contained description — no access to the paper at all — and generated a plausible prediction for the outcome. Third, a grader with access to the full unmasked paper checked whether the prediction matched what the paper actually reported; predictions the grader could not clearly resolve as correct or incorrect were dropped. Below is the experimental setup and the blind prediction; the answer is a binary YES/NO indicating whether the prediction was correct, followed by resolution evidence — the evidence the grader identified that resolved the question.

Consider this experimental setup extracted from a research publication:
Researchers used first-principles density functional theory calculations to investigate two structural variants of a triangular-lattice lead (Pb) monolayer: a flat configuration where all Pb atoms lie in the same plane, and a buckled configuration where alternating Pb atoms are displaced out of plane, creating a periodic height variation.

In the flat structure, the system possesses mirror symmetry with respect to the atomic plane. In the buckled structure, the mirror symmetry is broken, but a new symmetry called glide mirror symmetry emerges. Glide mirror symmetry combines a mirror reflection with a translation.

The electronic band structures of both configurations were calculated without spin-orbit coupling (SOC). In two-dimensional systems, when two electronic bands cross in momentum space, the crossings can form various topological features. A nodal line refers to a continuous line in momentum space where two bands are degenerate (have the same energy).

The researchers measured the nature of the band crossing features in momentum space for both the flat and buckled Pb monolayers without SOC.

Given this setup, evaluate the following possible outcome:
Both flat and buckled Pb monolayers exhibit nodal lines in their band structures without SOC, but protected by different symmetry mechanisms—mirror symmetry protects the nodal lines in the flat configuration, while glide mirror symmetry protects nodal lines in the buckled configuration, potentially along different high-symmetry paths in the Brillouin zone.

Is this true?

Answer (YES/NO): YES